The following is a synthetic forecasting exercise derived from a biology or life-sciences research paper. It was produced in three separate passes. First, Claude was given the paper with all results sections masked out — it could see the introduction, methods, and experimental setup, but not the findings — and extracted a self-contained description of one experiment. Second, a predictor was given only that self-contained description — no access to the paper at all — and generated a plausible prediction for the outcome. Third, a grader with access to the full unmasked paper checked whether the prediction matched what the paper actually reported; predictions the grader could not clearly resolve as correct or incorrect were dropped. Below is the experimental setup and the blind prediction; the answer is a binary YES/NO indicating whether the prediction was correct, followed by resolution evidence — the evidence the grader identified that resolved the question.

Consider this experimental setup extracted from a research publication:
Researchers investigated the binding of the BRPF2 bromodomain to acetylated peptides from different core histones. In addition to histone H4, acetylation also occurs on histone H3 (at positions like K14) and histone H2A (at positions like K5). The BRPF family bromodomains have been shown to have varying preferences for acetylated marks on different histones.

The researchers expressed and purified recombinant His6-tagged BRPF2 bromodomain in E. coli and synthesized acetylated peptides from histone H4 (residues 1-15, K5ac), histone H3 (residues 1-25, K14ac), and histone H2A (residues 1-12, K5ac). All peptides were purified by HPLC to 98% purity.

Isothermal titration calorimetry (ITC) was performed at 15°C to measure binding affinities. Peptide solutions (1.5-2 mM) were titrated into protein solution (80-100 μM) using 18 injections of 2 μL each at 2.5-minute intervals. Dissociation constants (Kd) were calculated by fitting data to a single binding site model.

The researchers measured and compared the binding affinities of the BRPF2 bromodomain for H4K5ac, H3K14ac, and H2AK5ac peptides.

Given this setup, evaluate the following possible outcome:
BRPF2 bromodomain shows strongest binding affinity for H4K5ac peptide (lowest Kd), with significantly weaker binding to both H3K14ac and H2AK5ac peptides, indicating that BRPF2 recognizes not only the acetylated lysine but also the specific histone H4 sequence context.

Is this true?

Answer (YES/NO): YES